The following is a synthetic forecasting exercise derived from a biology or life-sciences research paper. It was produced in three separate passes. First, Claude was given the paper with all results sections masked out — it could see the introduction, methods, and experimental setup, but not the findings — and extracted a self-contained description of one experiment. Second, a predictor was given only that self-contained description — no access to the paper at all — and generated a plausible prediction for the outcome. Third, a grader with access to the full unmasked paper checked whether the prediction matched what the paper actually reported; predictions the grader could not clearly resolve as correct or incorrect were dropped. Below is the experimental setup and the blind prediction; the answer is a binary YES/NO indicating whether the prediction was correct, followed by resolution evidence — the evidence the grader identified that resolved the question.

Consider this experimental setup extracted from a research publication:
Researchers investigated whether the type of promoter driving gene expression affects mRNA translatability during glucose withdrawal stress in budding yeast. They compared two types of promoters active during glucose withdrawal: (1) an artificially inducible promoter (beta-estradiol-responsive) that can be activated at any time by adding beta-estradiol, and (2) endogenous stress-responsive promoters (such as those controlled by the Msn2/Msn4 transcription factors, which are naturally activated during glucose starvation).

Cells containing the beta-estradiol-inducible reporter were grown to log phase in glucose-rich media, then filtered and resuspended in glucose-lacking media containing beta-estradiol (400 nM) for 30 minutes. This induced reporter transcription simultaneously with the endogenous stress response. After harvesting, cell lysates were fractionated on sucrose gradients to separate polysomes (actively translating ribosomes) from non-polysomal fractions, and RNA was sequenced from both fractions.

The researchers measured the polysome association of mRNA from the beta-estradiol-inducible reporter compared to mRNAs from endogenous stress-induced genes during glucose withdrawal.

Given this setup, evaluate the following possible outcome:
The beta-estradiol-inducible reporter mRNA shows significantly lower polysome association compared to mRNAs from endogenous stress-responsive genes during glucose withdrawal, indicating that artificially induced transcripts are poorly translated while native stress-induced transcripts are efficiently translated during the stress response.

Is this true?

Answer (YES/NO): NO